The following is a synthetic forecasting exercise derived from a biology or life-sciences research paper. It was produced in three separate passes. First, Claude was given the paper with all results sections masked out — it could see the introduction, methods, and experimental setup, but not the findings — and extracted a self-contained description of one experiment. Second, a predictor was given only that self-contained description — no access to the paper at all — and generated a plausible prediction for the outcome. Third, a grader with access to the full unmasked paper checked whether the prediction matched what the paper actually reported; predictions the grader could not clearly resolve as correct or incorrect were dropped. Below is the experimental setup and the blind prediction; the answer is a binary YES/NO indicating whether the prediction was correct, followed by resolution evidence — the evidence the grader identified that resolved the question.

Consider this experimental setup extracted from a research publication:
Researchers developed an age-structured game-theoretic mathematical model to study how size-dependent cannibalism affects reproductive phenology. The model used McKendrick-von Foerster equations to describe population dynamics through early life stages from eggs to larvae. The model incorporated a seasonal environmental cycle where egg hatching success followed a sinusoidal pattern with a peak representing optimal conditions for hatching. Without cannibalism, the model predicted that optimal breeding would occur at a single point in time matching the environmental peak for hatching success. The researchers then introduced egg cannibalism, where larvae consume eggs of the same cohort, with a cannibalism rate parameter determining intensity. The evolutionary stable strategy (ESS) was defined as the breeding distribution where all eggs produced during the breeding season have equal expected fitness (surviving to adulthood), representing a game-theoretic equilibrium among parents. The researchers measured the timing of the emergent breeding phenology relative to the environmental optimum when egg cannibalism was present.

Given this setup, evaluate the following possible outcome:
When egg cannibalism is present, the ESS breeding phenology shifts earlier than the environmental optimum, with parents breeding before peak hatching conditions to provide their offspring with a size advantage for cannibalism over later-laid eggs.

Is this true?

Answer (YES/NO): YES